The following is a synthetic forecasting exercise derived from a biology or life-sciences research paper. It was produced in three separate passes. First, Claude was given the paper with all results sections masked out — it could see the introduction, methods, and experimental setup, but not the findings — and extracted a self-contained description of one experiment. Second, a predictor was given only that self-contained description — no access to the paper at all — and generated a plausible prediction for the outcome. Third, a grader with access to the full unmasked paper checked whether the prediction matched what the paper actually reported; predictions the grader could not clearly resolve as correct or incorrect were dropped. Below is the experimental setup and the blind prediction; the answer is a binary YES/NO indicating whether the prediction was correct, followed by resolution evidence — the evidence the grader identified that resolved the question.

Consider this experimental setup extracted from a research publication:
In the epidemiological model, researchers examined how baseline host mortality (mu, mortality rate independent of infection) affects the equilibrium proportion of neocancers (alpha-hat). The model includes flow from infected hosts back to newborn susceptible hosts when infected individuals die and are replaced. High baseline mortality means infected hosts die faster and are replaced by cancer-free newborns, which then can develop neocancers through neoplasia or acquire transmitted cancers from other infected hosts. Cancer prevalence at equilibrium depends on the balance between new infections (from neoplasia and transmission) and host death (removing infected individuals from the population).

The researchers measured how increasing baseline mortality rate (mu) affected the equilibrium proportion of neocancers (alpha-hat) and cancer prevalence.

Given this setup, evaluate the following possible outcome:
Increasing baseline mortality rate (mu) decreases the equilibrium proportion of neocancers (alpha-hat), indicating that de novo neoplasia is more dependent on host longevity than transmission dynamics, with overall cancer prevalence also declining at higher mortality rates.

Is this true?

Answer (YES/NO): NO